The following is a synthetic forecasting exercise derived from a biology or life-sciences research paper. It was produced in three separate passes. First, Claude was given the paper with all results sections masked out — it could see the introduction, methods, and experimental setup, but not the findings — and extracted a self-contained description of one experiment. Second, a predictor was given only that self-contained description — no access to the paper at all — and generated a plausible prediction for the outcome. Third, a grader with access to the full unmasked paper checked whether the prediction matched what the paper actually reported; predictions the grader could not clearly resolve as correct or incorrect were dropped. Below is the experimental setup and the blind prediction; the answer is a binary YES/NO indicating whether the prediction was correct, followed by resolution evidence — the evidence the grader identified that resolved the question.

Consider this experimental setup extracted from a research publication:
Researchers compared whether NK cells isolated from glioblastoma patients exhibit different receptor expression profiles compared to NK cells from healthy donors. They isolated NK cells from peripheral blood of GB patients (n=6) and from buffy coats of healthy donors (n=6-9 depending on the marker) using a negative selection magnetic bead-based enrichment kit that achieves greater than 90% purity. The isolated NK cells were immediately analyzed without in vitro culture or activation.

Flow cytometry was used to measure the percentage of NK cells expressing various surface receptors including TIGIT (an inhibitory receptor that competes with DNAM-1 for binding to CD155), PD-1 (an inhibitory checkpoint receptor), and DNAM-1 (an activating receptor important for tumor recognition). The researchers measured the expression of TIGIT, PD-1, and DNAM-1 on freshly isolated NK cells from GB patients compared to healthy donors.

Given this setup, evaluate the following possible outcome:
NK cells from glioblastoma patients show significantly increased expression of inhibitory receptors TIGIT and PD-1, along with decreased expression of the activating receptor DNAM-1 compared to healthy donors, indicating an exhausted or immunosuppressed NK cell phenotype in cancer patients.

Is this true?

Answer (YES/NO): NO